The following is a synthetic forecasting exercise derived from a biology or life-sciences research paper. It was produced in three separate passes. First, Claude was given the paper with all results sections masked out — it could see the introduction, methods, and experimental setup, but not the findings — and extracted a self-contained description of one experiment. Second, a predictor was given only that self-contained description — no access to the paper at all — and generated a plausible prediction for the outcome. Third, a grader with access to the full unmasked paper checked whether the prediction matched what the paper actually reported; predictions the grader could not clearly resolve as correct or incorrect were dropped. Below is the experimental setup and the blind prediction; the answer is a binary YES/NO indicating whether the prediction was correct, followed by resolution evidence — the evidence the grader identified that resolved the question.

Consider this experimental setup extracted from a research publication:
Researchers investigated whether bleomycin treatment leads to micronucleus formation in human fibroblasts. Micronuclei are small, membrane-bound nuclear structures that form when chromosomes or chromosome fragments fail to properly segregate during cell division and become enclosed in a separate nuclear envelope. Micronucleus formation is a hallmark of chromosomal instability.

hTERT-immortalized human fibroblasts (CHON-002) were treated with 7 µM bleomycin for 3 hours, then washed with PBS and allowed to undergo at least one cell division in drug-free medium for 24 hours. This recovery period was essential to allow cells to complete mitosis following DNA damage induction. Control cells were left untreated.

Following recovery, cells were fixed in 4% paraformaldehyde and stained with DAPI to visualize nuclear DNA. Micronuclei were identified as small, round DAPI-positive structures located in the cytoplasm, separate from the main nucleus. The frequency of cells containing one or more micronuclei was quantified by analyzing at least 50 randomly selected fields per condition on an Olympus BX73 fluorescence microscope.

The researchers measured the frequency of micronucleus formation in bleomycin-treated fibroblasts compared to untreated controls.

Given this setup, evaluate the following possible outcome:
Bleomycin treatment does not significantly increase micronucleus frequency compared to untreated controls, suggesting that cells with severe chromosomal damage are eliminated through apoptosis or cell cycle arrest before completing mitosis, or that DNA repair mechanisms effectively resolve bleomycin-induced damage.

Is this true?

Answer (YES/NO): NO